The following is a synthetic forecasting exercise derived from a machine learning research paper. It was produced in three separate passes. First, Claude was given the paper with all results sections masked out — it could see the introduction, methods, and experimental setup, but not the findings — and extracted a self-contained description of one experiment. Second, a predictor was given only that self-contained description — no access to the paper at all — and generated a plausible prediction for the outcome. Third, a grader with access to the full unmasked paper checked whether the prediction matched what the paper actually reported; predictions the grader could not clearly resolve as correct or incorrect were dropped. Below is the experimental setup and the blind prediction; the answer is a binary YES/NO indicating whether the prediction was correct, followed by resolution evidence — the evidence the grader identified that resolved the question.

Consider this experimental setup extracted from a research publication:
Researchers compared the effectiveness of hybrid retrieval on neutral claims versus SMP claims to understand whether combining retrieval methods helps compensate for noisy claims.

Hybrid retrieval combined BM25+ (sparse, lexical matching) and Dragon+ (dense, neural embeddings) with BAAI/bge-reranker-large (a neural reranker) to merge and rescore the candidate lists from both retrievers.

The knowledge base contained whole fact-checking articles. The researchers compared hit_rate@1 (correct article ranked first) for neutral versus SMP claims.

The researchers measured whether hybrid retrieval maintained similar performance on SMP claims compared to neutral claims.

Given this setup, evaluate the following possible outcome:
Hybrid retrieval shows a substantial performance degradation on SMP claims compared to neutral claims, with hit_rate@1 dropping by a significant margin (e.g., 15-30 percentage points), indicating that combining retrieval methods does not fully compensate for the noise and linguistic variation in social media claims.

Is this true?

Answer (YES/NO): NO